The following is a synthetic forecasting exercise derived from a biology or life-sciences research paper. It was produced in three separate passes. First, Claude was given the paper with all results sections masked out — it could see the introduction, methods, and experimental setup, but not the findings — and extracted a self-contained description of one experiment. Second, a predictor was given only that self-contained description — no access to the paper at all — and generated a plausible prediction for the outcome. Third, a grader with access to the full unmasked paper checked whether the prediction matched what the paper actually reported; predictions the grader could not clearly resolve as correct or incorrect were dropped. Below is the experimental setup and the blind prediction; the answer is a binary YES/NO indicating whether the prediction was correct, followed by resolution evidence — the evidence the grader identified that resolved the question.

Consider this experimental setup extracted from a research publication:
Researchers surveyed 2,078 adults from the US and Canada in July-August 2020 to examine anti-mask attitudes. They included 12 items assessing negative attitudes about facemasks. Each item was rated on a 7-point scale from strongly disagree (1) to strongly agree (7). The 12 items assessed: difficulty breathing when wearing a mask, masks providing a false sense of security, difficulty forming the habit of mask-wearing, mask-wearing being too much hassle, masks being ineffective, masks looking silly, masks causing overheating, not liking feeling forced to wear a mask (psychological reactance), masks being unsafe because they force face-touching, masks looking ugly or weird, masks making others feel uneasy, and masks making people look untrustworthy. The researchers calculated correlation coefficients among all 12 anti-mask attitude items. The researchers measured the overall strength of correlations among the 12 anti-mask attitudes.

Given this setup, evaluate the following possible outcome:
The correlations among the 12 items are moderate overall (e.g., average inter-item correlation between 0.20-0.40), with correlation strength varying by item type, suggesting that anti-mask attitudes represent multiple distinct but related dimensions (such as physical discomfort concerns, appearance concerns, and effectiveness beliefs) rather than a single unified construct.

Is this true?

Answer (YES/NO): NO